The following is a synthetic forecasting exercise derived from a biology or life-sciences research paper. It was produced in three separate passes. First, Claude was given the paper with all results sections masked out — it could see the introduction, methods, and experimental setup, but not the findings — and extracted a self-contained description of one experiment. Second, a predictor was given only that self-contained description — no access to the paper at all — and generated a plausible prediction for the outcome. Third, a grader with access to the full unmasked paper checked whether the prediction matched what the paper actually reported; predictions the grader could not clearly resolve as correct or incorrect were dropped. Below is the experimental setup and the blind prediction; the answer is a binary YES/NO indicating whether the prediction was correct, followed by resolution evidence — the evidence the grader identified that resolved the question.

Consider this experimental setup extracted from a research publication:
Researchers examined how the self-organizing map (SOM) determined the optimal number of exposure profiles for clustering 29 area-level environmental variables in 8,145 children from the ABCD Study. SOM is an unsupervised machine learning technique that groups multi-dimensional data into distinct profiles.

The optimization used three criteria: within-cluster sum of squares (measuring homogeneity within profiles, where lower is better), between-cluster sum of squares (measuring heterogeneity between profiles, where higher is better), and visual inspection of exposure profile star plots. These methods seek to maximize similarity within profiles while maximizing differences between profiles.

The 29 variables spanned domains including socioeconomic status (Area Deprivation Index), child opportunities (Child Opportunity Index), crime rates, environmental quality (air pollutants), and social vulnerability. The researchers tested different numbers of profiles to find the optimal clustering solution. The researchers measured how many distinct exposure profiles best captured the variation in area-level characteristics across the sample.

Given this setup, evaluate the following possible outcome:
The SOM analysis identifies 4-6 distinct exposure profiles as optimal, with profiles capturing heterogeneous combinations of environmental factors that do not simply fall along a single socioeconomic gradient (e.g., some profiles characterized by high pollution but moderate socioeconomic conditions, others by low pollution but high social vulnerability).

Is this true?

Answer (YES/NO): YES